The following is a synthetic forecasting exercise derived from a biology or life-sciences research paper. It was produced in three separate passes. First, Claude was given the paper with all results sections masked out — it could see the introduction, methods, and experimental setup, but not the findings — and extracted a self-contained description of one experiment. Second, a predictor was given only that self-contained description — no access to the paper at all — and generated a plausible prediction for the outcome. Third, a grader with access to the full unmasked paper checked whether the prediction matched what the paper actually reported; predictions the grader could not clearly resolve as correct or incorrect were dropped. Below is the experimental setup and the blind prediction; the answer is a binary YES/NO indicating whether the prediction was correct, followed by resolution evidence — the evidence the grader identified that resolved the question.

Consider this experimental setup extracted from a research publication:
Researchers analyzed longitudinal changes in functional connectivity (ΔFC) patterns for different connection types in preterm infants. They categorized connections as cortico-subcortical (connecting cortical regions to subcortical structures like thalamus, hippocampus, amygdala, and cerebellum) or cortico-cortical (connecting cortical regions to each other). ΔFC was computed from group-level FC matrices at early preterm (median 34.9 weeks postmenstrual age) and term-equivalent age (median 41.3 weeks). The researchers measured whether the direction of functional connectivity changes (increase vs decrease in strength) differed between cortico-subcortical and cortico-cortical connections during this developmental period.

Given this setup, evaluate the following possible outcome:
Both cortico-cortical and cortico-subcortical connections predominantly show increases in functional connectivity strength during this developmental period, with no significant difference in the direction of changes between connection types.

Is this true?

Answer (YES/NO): NO